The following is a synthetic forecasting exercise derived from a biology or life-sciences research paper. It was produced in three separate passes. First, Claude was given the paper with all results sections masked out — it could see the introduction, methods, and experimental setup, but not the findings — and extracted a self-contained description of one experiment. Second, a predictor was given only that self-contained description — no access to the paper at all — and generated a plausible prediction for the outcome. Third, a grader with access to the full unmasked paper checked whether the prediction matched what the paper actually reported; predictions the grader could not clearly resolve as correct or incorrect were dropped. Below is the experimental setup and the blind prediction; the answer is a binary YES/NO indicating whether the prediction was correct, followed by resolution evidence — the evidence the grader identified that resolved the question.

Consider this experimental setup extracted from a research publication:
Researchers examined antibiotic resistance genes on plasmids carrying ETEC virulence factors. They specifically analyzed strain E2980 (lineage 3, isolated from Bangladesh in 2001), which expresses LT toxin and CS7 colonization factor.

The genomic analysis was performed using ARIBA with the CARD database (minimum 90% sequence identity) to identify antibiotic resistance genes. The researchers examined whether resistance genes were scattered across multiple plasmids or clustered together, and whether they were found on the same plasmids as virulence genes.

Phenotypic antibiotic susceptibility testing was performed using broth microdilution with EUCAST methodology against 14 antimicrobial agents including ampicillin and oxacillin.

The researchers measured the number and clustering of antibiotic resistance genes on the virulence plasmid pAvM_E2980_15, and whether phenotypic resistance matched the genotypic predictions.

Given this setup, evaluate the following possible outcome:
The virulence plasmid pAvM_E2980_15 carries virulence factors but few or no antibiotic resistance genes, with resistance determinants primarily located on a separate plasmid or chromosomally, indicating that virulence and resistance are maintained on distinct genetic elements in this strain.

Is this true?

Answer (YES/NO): NO